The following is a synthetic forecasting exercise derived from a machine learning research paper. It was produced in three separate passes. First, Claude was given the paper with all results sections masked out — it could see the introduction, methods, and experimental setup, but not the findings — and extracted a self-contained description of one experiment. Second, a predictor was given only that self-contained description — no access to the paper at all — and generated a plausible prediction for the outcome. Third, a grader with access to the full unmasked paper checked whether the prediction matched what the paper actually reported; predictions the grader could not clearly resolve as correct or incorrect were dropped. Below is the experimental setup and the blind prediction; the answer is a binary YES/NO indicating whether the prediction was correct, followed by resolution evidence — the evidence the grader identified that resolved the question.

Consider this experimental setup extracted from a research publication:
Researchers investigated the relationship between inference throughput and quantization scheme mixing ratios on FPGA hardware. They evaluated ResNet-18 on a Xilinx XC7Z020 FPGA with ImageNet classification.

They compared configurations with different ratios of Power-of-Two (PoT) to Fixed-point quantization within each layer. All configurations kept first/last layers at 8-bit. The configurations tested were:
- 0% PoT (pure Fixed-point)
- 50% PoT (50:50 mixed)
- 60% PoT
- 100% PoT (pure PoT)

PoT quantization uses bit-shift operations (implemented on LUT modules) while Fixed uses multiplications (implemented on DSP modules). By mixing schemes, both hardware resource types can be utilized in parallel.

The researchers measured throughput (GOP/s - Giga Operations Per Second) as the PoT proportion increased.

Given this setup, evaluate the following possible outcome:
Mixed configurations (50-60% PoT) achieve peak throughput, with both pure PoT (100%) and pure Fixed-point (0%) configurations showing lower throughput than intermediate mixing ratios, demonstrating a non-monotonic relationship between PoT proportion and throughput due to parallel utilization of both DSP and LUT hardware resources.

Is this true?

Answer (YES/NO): NO